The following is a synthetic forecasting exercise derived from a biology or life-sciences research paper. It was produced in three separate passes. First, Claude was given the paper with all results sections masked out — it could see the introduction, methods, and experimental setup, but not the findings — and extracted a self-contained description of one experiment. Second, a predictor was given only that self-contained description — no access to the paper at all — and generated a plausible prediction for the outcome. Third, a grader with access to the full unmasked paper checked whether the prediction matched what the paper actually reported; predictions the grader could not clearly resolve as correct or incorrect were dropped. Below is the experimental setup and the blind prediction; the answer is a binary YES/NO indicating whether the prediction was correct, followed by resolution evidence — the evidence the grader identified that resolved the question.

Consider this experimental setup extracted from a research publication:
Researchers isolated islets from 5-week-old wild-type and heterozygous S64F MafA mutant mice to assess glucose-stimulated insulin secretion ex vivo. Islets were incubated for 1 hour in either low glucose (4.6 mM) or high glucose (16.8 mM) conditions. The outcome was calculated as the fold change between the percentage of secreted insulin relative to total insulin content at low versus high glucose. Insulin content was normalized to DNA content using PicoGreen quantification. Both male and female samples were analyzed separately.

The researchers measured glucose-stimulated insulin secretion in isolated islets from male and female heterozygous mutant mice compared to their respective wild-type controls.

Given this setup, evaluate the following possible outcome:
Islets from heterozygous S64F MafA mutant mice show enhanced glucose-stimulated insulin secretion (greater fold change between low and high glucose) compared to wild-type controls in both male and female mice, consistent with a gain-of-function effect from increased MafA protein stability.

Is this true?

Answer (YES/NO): NO